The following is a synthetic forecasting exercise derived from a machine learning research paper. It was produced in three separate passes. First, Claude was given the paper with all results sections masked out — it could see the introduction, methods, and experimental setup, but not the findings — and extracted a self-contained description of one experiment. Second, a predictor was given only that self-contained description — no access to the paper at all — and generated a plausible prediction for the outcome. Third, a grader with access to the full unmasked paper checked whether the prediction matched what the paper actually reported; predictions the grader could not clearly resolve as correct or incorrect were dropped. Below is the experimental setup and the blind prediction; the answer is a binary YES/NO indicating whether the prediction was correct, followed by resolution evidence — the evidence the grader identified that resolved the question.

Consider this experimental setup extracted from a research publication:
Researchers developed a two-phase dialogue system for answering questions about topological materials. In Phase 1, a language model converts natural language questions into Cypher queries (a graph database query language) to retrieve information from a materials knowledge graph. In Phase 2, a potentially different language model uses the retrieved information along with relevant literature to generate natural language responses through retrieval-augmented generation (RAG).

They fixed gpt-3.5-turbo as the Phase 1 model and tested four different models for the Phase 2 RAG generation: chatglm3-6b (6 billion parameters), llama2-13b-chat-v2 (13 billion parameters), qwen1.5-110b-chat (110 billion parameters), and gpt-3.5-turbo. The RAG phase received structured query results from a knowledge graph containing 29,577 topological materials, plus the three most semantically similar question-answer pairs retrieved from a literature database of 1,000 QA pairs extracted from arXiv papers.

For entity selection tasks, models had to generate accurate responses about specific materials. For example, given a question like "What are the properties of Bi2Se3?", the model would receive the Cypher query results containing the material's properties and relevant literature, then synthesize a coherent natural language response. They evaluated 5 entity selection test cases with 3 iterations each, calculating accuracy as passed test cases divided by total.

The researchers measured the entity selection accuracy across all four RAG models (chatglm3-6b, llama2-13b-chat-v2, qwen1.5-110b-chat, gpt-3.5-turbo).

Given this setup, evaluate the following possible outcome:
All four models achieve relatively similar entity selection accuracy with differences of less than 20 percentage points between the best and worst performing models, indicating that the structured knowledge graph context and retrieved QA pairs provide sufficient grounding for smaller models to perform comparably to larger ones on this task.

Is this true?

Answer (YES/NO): YES